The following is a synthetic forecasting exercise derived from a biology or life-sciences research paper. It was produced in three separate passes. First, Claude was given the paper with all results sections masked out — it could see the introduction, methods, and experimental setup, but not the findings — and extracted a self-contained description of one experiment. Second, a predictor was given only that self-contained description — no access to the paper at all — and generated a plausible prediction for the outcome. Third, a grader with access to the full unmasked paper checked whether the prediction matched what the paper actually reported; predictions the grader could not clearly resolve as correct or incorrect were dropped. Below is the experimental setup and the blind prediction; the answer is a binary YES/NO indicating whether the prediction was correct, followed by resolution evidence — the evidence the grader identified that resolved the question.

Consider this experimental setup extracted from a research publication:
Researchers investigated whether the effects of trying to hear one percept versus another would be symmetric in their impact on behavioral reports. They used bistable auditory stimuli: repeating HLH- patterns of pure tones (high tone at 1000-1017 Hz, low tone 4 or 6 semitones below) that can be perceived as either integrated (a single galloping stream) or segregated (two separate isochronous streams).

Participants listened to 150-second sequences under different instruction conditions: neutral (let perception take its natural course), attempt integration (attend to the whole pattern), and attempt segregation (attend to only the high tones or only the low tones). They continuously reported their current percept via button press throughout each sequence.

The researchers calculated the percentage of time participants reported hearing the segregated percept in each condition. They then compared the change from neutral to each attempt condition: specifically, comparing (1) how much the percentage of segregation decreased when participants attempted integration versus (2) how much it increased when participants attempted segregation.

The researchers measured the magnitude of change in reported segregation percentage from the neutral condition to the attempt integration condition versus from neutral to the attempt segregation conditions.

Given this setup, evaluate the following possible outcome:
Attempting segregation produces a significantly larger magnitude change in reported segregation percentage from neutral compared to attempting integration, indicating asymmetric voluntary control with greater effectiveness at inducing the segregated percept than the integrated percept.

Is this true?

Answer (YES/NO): YES